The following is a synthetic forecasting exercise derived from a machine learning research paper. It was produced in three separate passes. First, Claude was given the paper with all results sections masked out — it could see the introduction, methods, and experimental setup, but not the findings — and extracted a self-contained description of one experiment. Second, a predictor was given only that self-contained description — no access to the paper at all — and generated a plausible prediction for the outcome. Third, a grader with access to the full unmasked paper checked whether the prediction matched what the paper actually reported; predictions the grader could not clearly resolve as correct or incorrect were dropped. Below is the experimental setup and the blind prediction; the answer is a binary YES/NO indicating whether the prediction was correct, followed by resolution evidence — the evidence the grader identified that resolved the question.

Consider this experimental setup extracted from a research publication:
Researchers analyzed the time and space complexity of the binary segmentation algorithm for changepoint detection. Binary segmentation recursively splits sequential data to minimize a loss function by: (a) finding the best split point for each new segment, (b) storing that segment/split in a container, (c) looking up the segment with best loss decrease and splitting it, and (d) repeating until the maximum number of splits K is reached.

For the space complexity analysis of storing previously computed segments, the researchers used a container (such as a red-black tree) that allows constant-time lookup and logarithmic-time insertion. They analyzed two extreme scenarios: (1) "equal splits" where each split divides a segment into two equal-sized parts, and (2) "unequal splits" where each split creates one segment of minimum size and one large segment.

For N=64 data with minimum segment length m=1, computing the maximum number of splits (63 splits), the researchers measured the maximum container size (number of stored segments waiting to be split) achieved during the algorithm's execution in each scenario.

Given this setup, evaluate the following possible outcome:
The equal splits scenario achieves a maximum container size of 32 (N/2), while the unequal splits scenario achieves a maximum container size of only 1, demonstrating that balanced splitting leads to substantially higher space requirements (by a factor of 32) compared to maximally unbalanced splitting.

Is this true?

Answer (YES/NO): YES